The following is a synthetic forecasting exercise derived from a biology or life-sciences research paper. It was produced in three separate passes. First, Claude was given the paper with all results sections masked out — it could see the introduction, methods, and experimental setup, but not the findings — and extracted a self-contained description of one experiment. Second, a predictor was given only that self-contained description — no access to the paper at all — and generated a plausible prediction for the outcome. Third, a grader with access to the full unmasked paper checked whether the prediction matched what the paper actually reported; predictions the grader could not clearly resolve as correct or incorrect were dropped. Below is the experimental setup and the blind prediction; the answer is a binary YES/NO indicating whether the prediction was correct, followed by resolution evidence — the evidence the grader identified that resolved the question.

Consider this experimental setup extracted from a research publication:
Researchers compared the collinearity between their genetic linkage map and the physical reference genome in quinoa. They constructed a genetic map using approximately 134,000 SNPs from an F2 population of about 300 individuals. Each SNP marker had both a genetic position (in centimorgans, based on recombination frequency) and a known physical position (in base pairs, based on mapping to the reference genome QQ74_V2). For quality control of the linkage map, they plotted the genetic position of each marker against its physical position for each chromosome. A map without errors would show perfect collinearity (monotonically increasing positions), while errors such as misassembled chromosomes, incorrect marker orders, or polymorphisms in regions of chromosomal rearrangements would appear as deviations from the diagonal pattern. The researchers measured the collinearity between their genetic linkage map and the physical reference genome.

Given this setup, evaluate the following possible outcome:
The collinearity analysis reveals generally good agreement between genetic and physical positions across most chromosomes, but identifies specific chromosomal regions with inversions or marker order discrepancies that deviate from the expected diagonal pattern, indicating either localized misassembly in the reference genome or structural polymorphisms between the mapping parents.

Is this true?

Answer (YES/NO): YES